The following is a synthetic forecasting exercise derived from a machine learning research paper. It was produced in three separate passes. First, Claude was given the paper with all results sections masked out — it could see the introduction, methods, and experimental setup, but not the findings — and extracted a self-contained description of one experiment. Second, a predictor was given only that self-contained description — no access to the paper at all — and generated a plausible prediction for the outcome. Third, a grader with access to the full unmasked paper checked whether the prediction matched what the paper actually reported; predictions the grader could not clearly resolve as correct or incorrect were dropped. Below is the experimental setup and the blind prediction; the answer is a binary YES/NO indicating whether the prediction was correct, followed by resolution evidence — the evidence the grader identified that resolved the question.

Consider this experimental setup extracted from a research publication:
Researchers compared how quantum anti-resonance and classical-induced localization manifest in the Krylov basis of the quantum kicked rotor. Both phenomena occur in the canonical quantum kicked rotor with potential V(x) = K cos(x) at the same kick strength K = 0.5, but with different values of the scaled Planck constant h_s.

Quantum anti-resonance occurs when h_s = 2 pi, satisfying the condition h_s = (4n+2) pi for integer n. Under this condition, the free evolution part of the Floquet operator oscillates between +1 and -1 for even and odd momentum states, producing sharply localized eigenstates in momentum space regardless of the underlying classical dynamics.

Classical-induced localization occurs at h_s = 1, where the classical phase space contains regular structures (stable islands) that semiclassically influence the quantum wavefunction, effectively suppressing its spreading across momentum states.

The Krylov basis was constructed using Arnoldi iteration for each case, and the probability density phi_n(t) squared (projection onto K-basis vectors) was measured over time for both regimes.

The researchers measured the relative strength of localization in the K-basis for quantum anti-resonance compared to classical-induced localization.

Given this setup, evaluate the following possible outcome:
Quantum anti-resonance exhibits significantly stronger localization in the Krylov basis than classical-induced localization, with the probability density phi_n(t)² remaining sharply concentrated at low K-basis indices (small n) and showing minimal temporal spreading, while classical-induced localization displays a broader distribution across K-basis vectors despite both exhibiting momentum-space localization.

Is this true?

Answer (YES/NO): YES